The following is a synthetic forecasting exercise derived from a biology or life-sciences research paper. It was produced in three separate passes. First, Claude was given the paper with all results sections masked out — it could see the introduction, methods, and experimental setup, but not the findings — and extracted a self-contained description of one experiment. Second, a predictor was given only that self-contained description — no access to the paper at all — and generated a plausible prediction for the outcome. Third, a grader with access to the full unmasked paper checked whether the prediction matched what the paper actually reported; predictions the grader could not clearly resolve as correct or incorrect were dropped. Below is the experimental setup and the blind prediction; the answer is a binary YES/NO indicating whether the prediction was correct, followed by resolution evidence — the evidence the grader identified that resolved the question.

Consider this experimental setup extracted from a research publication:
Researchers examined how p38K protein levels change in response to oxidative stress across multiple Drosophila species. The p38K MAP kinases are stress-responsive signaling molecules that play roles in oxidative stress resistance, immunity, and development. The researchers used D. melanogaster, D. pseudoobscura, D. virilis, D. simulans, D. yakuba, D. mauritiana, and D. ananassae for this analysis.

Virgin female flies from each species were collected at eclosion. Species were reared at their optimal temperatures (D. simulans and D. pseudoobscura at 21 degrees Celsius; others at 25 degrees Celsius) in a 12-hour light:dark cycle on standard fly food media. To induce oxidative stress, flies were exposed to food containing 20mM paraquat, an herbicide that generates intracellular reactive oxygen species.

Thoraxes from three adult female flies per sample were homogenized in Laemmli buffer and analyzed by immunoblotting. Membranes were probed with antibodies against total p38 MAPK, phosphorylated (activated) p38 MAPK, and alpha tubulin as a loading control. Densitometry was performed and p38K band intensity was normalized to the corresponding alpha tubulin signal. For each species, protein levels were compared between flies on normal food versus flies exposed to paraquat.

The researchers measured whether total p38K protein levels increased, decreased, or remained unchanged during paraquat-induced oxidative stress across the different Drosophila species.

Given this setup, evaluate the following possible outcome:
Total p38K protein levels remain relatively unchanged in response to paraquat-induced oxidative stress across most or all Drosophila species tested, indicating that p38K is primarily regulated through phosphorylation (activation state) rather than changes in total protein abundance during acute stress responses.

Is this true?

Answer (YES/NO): NO